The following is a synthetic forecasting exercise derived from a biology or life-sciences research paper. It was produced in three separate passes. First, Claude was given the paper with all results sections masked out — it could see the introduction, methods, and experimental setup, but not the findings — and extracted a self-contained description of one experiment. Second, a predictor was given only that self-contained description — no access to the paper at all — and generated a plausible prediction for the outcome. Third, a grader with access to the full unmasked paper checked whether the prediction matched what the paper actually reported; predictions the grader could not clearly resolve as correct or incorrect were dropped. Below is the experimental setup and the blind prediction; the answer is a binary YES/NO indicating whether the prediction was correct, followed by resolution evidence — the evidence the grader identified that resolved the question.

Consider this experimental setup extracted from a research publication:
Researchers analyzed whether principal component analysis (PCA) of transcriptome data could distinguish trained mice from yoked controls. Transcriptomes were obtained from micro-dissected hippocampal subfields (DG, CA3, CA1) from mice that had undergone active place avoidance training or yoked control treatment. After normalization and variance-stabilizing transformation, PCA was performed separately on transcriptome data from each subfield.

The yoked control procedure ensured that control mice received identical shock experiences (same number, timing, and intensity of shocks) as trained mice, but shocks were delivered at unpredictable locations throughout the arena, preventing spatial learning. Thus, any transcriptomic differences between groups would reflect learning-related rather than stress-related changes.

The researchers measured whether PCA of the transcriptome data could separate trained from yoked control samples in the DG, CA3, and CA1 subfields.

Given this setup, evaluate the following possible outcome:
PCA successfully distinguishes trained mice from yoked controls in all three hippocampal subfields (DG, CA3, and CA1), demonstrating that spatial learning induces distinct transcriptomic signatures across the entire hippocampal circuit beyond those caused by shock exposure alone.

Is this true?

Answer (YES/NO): NO